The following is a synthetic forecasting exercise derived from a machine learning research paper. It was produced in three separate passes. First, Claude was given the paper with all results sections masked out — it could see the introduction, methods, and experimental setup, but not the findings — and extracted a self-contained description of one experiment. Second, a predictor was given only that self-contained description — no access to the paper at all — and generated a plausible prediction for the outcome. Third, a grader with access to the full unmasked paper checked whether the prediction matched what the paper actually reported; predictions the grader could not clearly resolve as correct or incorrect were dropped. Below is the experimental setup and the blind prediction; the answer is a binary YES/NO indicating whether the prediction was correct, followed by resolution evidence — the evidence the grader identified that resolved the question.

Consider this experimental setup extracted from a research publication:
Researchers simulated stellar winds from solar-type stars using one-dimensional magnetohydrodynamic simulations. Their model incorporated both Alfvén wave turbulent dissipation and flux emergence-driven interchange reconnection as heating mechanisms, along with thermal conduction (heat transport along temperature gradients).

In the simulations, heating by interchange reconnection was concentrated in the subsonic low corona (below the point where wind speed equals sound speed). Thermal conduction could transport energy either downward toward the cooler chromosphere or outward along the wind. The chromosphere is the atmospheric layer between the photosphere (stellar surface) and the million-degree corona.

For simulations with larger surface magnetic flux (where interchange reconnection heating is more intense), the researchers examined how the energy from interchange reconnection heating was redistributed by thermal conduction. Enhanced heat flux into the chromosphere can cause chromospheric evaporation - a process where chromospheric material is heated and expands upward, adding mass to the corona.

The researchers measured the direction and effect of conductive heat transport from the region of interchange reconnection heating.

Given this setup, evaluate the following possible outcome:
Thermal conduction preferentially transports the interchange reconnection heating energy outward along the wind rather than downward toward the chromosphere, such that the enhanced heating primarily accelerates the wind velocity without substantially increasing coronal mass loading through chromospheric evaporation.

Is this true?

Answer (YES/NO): NO